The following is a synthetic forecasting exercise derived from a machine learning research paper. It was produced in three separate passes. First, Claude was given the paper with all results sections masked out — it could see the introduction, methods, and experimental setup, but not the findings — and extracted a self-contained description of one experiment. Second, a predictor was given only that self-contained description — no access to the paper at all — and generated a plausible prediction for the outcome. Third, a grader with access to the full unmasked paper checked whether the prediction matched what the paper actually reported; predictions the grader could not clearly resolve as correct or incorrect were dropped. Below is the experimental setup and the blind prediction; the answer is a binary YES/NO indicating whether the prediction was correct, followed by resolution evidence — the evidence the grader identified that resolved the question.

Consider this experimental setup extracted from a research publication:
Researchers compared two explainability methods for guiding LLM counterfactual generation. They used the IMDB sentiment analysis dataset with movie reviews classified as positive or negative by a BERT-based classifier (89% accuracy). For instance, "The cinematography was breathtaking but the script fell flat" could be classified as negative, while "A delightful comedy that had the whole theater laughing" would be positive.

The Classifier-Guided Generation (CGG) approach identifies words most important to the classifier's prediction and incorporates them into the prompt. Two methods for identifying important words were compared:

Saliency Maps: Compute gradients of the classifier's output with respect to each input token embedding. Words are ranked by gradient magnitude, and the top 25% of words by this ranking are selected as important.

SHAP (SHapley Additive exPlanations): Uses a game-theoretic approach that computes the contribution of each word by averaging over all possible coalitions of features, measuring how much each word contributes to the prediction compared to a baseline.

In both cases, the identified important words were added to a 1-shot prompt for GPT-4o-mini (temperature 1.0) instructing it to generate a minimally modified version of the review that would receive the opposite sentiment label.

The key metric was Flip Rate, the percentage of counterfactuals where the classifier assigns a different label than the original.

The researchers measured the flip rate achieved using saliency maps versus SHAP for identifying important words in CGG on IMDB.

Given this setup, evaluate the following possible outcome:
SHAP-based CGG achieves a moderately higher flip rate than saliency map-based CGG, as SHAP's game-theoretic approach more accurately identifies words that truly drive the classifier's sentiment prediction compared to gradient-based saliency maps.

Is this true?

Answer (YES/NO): NO